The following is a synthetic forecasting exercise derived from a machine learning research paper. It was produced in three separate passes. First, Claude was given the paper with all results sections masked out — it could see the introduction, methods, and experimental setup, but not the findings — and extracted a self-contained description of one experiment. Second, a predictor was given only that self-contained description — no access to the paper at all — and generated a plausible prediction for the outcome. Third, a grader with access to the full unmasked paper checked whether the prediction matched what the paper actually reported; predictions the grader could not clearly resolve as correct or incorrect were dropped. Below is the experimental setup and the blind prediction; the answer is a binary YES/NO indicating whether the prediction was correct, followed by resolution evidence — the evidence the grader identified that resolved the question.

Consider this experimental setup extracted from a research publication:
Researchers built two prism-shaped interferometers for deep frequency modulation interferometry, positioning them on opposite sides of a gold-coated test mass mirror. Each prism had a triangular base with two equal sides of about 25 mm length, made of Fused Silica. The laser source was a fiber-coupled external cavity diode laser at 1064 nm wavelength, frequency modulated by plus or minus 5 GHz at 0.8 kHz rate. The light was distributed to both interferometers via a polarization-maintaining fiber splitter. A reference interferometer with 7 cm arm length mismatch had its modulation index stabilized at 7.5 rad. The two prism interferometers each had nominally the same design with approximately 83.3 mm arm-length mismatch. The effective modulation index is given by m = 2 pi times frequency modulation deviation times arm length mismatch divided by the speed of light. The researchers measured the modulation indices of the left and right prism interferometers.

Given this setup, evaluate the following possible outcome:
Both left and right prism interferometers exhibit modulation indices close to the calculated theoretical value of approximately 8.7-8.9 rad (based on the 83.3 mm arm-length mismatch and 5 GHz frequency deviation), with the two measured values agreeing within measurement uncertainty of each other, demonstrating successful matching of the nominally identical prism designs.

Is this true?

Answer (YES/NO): NO